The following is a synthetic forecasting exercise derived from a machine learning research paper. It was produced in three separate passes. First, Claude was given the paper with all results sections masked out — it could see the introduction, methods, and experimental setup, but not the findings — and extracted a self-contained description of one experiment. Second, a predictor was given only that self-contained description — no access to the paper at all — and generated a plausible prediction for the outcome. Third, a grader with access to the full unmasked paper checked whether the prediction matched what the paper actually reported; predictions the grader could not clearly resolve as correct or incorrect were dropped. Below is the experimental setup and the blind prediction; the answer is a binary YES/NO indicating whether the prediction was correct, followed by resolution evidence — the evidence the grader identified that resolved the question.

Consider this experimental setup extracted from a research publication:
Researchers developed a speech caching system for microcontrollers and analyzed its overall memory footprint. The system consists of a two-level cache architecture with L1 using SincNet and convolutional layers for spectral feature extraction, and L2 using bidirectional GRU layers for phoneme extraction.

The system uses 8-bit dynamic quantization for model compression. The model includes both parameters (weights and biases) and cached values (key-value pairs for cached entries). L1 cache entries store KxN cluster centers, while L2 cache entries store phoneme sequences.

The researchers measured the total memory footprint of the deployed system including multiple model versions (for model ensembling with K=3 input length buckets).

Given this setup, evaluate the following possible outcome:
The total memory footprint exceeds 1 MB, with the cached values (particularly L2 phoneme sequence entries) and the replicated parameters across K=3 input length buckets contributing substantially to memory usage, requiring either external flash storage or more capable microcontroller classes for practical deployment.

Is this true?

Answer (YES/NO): NO